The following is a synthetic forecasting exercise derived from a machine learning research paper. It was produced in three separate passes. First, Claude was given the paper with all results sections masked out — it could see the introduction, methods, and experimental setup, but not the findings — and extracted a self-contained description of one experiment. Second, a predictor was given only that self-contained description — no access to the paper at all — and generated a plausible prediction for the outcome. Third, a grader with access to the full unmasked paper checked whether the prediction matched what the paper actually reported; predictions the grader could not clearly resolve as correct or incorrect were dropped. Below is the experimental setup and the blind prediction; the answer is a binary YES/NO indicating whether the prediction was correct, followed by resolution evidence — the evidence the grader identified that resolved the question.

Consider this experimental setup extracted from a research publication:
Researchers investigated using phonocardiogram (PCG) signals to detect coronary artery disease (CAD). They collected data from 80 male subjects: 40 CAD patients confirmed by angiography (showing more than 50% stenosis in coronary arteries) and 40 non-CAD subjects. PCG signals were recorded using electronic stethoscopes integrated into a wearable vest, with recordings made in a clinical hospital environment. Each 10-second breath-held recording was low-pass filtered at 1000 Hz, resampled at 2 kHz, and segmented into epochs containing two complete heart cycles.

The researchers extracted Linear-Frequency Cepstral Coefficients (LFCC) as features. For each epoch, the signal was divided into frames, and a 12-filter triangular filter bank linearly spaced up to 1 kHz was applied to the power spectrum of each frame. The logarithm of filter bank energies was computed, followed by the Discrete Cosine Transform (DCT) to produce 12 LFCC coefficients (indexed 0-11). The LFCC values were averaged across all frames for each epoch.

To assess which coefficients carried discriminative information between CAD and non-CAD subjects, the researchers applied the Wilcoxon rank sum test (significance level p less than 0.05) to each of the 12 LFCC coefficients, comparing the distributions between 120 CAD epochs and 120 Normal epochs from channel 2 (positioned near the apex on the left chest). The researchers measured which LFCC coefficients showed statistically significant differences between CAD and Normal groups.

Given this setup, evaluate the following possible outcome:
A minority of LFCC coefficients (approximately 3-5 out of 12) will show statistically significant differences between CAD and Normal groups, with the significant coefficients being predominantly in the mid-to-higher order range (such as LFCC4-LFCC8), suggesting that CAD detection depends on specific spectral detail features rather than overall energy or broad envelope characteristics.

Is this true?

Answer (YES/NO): NO